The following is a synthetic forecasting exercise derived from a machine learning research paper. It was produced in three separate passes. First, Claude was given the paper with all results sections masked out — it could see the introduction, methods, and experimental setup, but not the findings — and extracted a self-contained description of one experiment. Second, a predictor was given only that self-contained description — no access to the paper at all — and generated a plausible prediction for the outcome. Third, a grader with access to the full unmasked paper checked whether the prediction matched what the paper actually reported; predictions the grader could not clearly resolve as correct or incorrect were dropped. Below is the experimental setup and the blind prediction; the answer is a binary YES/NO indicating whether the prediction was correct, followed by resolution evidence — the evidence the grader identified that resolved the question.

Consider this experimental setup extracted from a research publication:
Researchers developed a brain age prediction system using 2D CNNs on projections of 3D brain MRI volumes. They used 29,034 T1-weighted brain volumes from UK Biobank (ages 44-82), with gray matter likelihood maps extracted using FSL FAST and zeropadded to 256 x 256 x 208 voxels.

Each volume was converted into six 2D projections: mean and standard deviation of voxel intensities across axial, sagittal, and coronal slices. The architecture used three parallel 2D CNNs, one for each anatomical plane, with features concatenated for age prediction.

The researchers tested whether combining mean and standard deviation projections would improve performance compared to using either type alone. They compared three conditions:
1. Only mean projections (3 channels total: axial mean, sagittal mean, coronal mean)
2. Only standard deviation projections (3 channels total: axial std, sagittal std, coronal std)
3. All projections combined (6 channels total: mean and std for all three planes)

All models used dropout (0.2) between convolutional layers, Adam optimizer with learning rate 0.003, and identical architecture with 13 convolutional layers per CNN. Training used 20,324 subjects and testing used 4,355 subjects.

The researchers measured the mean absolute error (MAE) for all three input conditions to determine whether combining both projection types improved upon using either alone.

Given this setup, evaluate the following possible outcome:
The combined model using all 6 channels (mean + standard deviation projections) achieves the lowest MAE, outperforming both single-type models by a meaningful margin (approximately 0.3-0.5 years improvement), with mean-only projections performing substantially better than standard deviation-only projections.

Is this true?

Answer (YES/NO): NO